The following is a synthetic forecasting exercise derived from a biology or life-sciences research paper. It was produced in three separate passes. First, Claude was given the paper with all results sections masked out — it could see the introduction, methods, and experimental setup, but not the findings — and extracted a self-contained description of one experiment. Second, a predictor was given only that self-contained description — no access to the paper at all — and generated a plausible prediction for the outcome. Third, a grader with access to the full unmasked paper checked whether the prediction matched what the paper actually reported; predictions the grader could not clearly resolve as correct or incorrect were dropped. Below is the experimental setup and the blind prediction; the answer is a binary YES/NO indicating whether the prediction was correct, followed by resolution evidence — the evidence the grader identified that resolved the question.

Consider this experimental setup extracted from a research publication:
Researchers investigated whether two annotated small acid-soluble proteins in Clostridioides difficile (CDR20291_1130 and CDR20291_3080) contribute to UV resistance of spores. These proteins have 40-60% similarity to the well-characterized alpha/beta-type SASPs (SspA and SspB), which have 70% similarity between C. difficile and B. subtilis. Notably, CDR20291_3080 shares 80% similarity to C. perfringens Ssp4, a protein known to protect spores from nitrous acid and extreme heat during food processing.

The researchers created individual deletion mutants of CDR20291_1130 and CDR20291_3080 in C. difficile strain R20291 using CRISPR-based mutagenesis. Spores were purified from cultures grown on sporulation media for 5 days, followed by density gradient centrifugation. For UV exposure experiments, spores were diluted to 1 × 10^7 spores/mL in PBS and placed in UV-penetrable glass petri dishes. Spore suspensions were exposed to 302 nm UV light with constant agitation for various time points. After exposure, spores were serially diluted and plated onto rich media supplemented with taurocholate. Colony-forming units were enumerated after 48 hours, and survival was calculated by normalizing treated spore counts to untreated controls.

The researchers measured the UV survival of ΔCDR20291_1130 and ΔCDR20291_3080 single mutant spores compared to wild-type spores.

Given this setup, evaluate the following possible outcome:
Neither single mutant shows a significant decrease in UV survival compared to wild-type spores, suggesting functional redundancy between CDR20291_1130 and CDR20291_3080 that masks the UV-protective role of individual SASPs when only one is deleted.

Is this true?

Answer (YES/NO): NO